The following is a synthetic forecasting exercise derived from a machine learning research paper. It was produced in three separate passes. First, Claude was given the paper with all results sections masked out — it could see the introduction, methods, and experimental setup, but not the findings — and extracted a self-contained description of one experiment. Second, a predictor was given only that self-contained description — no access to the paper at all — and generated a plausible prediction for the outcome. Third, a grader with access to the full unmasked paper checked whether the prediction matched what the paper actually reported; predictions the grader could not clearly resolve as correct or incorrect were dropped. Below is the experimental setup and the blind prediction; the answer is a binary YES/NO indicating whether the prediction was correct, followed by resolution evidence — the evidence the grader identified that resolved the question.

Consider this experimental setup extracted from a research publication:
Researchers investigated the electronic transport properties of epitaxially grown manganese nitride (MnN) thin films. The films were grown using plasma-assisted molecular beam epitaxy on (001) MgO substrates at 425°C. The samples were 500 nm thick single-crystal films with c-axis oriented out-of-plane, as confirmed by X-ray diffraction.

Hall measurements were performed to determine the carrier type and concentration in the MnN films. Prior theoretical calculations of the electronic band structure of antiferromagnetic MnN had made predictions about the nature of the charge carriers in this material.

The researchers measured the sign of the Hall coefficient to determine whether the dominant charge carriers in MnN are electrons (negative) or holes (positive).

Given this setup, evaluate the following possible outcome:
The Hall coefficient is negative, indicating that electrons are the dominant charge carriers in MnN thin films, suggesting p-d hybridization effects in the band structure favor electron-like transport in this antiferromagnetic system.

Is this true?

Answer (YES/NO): YES